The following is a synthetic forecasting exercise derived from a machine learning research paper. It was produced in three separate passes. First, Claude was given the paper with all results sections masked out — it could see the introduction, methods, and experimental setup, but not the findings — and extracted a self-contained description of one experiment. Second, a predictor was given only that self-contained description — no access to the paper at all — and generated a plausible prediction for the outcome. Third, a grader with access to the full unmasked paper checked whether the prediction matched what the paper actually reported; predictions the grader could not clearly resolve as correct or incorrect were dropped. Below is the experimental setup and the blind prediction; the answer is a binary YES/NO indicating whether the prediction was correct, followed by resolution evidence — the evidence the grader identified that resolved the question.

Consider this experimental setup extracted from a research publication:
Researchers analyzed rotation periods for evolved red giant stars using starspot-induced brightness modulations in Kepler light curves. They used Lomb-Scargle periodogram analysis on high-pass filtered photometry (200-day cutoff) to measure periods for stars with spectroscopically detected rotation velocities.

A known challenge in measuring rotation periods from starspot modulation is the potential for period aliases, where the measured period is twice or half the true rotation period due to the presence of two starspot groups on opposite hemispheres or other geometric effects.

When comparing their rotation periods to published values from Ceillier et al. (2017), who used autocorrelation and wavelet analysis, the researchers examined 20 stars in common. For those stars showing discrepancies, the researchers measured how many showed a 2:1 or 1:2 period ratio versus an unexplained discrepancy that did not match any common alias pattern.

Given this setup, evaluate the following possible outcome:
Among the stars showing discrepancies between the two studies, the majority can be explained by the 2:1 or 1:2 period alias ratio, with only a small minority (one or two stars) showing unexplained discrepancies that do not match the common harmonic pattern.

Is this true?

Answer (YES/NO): NO